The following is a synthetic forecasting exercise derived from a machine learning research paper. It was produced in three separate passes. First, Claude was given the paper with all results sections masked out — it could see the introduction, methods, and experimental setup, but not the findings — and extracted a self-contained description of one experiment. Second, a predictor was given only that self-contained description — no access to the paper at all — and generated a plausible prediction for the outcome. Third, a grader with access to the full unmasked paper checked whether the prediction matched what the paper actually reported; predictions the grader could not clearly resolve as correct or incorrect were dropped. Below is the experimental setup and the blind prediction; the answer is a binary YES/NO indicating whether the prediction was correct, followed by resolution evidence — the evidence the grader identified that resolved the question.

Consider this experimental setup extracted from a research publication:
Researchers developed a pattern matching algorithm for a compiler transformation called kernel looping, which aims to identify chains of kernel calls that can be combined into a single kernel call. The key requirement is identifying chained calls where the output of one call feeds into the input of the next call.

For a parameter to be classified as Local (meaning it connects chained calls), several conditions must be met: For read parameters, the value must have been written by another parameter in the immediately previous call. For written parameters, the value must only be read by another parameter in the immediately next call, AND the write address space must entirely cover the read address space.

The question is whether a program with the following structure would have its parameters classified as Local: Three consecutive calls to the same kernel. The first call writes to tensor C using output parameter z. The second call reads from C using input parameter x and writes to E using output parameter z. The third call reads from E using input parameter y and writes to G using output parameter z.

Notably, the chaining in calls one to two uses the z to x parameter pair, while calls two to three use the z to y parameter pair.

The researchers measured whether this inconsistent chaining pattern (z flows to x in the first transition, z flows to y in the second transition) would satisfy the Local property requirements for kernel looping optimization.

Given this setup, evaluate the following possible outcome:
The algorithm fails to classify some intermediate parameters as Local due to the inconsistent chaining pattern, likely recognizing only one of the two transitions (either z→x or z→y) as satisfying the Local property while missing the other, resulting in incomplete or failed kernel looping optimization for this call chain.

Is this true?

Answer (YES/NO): NO